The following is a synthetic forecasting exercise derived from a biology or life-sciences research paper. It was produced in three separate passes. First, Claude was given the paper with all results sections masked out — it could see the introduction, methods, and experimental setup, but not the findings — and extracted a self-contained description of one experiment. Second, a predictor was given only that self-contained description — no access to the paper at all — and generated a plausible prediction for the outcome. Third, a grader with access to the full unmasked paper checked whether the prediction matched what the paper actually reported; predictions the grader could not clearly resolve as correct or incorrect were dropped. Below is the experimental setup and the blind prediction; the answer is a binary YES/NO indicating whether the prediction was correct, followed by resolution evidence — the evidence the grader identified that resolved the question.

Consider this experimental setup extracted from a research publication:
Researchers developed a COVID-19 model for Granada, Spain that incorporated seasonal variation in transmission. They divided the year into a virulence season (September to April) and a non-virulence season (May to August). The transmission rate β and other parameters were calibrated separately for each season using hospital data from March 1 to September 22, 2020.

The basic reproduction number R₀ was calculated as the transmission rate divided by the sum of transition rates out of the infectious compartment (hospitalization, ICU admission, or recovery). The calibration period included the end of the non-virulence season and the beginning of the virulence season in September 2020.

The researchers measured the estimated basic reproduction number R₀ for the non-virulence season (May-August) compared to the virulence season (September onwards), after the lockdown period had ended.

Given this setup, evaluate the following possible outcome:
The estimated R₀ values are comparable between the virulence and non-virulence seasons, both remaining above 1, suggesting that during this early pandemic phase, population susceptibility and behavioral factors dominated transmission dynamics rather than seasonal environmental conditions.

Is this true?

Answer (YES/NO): NO